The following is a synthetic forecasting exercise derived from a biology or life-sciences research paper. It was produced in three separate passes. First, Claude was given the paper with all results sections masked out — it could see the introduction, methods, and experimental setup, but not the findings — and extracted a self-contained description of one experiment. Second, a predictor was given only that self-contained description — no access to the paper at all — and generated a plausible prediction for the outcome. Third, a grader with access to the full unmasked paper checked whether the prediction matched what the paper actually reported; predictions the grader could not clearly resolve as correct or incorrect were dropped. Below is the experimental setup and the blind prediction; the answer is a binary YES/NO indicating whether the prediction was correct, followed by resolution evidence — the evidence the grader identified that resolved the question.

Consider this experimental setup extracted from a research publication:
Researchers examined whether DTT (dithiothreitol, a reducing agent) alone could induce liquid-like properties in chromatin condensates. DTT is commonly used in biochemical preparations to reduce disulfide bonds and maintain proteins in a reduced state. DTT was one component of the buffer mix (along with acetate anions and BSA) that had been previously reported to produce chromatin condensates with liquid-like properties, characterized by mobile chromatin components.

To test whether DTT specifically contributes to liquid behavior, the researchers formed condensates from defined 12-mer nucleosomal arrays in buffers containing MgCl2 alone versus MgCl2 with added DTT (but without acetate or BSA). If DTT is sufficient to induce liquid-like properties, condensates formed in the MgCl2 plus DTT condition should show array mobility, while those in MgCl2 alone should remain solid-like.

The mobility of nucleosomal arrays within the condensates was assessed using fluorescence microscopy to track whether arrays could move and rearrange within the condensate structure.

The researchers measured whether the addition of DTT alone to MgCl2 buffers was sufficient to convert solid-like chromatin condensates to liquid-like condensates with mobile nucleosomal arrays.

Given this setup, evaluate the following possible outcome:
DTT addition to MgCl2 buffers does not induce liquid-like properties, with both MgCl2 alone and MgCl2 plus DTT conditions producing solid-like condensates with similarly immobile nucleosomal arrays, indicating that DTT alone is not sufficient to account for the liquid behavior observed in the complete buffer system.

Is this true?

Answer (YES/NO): YES